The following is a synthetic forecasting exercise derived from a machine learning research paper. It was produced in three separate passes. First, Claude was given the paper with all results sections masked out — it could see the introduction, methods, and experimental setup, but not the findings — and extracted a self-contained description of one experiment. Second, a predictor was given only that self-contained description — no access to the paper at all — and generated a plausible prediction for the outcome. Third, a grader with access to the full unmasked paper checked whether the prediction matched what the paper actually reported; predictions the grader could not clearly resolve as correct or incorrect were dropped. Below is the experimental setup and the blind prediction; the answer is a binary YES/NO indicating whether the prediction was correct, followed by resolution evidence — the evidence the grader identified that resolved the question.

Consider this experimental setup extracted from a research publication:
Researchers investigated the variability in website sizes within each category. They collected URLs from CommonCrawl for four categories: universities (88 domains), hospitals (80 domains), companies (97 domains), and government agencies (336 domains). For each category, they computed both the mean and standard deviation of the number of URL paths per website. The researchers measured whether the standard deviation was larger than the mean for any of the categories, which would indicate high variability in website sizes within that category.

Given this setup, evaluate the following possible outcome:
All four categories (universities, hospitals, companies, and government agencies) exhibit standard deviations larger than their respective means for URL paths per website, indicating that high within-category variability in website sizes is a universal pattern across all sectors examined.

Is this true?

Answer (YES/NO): YES